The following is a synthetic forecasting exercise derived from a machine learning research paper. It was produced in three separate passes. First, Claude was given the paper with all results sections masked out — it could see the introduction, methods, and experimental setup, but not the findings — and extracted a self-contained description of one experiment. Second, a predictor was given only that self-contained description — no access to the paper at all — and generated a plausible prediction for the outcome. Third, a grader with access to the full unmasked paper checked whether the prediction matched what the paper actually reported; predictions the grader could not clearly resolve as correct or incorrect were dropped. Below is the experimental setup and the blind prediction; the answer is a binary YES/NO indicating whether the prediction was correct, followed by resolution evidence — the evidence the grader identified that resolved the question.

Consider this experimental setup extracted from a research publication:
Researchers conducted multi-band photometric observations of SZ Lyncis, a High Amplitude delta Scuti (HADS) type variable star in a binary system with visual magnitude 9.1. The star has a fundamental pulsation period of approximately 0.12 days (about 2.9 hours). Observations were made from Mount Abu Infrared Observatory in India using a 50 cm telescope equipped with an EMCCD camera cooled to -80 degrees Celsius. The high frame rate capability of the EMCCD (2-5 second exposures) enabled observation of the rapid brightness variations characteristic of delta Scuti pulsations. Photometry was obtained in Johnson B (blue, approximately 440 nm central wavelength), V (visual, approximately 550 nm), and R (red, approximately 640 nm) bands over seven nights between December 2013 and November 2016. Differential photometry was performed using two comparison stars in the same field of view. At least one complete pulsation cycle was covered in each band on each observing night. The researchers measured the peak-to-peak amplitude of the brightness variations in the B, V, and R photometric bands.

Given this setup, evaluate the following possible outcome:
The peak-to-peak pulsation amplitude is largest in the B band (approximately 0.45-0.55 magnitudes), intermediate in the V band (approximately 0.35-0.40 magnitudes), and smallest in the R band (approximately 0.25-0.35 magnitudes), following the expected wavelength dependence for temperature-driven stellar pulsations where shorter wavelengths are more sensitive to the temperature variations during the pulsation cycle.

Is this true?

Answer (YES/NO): NO